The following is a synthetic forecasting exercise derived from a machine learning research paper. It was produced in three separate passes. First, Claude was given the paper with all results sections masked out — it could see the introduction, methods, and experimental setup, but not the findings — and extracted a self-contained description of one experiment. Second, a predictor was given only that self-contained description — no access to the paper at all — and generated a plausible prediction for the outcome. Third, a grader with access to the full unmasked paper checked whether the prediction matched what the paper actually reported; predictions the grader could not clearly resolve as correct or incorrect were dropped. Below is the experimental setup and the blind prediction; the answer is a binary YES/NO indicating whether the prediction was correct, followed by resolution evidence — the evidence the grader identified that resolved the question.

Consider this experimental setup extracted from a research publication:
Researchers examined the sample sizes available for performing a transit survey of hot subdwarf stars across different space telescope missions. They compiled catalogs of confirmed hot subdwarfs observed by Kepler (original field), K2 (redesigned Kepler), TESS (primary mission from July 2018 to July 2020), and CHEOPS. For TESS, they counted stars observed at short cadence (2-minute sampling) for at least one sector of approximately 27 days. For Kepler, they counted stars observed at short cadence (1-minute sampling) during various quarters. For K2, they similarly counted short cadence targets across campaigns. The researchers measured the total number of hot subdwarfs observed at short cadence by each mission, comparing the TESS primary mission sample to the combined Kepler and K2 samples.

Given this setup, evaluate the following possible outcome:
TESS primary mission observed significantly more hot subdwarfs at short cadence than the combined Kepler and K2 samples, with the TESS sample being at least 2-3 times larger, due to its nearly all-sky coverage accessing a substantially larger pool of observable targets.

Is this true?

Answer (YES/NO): YES